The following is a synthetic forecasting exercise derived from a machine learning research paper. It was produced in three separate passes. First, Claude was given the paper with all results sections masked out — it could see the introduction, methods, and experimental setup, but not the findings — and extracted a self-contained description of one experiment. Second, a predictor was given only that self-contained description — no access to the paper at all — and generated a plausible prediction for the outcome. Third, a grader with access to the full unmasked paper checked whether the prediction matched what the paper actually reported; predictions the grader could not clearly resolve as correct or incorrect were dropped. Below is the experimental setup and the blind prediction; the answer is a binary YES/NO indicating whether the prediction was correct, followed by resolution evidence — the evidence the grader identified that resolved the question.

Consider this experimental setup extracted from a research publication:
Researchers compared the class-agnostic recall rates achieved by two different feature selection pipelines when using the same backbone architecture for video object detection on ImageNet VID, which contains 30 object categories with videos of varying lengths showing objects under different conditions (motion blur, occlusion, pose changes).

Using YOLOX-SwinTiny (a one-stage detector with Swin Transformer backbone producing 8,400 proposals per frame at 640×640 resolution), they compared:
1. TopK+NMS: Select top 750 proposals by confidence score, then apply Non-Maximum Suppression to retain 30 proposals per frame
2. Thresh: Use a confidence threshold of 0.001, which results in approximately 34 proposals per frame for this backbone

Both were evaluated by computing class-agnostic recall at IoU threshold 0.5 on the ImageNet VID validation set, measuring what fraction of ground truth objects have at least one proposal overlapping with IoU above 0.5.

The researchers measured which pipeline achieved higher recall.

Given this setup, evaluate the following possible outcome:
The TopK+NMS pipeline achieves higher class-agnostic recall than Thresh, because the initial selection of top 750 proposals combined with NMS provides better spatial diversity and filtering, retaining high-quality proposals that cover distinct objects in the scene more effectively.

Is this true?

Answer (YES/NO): YES